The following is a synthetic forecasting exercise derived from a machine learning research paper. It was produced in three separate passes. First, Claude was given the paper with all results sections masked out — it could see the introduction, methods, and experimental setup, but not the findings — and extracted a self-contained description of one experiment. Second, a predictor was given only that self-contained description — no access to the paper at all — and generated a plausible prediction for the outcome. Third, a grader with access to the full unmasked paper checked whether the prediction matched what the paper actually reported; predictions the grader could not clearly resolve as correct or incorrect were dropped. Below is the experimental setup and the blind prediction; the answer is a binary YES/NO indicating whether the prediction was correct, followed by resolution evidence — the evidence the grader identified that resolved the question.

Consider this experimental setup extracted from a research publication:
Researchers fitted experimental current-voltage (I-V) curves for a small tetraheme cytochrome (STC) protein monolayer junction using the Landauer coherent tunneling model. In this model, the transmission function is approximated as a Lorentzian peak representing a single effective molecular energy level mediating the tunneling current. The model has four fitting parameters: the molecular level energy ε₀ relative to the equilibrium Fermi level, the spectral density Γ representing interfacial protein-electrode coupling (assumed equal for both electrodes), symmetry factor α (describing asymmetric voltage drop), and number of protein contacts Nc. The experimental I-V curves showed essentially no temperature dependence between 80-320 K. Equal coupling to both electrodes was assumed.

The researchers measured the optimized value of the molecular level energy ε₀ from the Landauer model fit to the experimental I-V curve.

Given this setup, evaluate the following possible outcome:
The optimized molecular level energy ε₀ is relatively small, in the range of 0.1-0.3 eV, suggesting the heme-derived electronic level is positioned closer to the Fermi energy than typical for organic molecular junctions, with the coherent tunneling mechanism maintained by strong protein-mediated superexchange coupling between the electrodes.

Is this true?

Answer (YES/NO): NO